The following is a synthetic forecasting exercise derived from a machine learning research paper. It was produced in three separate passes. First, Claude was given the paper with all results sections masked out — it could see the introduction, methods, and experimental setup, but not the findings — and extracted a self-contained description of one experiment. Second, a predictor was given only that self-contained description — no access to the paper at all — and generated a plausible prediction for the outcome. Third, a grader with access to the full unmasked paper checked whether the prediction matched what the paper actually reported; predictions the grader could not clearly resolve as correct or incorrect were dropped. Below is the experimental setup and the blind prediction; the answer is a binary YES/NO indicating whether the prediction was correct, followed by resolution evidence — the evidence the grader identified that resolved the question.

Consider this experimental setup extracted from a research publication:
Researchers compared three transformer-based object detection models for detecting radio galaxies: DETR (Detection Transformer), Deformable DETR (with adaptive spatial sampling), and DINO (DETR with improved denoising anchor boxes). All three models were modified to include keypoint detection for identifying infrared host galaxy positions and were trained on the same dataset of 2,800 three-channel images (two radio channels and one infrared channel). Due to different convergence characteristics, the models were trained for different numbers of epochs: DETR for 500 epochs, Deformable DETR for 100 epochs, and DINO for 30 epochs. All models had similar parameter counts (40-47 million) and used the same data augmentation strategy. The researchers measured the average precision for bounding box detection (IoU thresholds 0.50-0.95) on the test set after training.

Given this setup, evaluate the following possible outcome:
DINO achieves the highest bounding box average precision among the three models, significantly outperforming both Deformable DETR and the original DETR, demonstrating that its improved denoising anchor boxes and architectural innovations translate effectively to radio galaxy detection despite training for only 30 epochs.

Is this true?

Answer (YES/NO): YES